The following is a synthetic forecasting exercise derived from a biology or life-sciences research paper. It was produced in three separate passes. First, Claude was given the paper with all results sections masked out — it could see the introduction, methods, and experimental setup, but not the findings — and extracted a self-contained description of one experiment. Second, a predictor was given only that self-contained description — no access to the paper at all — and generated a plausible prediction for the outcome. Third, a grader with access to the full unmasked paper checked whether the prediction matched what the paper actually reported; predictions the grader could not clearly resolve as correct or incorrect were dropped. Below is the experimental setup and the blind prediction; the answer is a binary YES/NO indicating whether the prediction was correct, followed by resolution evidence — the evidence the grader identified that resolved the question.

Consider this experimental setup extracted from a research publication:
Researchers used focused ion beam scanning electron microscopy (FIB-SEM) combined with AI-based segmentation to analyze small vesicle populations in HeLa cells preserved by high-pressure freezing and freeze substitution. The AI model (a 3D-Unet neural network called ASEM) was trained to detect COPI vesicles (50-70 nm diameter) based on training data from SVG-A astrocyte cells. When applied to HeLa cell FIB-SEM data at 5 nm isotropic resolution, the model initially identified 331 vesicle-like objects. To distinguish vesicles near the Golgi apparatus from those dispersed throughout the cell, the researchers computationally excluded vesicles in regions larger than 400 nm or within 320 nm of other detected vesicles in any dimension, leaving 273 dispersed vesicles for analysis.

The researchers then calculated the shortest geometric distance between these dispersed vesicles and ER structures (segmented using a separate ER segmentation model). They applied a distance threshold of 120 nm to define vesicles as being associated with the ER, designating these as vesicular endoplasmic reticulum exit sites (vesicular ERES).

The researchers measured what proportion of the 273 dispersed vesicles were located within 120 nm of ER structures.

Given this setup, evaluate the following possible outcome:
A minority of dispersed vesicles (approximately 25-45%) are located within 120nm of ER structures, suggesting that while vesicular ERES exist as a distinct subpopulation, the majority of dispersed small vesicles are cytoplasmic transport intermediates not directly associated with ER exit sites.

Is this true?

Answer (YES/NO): NO